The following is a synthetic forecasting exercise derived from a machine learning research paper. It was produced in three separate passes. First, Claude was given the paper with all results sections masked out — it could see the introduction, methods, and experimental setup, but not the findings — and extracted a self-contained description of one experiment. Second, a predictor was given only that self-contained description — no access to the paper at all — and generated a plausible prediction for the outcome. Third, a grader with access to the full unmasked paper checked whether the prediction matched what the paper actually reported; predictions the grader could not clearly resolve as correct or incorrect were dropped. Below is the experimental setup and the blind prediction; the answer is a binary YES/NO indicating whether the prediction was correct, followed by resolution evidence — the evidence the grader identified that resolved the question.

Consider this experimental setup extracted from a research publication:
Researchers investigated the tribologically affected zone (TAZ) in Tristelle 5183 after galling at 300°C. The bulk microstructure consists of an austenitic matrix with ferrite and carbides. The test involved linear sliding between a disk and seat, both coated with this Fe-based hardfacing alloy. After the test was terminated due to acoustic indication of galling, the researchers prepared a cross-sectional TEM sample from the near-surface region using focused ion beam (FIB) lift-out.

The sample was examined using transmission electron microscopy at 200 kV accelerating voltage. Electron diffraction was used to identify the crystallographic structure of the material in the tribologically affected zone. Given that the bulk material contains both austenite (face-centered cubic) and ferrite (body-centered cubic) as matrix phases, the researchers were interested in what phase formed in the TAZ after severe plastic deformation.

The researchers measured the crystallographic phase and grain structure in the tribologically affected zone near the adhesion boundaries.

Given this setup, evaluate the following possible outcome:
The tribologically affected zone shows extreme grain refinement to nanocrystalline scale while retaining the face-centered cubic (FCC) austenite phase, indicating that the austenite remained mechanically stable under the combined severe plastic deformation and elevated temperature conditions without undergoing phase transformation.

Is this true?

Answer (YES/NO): YES